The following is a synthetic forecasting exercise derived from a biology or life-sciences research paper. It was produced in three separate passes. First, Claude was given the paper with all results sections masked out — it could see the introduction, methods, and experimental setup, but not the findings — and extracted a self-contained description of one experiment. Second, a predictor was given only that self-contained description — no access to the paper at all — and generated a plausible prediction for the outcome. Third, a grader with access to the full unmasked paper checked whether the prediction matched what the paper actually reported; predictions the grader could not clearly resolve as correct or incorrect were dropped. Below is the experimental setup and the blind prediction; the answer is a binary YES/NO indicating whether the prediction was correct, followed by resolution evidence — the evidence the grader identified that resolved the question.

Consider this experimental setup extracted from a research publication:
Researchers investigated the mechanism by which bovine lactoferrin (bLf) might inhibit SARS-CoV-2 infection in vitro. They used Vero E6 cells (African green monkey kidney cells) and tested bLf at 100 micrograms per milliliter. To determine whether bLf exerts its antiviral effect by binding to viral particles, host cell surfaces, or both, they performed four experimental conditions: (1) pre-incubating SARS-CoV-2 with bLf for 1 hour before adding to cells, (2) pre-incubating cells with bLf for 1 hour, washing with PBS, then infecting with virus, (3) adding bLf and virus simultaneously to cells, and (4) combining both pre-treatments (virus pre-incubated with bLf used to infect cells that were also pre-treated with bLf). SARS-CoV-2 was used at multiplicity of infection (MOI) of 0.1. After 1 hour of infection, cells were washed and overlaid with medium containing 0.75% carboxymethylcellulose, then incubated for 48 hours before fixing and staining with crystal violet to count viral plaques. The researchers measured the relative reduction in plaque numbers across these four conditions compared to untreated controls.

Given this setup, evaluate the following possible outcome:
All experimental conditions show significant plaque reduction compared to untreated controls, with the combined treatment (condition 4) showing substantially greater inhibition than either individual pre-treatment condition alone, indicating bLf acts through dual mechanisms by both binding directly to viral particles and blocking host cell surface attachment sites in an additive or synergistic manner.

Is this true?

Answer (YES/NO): NO